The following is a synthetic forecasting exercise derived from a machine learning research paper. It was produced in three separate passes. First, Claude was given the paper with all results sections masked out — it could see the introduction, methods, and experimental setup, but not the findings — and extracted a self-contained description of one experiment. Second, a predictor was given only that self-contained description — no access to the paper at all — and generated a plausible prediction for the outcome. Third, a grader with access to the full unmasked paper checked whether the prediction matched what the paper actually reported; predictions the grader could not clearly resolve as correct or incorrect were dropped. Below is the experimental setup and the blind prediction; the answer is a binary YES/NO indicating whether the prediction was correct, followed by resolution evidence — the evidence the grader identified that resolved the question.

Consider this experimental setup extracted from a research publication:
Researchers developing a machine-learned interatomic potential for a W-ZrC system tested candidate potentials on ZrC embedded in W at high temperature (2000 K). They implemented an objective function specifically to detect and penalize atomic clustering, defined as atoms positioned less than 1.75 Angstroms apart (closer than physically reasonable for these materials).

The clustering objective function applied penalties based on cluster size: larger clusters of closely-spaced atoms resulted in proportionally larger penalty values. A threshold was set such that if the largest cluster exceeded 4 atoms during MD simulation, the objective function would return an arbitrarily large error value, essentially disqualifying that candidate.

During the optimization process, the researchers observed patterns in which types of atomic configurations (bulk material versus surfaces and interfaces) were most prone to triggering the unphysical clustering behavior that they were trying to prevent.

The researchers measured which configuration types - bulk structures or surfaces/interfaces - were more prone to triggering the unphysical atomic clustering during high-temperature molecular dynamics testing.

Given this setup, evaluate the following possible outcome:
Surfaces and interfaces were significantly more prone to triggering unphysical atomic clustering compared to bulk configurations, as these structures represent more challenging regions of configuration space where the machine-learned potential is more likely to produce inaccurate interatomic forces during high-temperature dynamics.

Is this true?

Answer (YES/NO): YES